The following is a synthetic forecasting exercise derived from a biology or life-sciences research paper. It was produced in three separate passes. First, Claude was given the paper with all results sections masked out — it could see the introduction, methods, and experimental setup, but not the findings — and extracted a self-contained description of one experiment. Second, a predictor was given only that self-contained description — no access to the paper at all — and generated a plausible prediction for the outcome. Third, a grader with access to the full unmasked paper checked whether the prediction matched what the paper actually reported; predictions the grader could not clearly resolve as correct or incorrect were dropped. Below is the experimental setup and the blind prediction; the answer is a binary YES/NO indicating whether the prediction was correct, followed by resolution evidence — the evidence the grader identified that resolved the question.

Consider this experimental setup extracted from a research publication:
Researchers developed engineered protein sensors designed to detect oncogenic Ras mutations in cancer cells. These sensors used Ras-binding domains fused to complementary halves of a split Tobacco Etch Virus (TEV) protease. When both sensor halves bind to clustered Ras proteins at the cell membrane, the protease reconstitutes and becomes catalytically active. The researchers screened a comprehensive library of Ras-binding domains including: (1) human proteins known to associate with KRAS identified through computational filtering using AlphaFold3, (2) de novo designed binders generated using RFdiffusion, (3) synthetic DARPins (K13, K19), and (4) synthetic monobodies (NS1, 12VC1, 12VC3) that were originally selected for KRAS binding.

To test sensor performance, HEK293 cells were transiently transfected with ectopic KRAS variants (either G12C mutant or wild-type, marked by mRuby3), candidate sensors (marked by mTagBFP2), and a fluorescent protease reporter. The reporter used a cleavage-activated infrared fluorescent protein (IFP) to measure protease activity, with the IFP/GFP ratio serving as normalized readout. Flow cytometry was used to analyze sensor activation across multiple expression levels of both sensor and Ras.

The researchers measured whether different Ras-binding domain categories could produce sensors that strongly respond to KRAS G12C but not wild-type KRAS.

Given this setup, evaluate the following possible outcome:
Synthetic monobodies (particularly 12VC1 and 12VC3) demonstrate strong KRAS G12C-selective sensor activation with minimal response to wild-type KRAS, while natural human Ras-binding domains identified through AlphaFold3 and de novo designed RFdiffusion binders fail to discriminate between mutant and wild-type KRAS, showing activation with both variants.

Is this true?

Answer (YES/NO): NO